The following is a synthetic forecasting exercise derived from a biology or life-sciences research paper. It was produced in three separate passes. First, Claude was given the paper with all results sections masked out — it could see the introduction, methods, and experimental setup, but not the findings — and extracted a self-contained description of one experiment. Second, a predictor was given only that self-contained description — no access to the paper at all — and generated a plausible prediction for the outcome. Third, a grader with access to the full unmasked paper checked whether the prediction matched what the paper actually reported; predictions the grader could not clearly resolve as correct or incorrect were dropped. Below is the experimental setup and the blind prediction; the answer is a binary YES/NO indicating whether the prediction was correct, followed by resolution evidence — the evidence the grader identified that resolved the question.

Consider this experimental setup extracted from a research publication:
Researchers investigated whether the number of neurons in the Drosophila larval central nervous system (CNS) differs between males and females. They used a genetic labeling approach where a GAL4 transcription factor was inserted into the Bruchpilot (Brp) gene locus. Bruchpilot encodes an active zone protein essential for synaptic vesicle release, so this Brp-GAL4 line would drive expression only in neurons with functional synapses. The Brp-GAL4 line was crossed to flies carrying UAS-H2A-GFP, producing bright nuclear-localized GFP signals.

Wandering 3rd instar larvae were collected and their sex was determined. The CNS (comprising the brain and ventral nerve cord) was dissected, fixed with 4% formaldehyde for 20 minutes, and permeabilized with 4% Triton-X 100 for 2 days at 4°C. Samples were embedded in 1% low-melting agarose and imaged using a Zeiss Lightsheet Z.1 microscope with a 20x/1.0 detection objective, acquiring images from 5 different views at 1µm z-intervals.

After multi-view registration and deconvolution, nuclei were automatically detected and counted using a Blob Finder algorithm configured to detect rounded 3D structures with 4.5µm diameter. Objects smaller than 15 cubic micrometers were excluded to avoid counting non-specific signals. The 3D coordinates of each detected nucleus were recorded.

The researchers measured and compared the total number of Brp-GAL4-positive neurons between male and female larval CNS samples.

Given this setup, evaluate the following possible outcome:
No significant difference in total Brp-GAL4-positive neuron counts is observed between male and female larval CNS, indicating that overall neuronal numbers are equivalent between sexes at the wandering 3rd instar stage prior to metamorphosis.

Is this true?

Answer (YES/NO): NO